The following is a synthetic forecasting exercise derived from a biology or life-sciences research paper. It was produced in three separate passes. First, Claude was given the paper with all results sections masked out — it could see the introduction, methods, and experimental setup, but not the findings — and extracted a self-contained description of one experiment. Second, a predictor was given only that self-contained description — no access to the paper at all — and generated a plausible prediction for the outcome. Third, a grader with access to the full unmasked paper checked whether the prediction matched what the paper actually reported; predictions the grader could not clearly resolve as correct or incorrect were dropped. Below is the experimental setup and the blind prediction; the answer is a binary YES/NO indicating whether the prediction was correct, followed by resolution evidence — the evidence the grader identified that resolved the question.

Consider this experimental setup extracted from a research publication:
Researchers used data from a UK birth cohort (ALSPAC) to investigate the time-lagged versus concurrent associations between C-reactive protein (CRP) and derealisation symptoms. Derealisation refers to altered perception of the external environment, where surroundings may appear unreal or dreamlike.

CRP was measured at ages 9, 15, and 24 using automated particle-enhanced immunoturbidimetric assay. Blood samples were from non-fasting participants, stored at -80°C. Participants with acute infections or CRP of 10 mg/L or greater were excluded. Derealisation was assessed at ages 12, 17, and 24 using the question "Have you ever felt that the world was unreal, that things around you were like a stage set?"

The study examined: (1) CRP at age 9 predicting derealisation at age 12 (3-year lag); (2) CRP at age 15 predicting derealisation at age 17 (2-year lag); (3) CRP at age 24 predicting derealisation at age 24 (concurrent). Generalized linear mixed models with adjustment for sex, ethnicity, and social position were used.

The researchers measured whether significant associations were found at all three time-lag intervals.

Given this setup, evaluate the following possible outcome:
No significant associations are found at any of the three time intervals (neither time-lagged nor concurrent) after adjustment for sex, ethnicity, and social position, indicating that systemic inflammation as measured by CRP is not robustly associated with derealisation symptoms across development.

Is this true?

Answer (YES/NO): NO